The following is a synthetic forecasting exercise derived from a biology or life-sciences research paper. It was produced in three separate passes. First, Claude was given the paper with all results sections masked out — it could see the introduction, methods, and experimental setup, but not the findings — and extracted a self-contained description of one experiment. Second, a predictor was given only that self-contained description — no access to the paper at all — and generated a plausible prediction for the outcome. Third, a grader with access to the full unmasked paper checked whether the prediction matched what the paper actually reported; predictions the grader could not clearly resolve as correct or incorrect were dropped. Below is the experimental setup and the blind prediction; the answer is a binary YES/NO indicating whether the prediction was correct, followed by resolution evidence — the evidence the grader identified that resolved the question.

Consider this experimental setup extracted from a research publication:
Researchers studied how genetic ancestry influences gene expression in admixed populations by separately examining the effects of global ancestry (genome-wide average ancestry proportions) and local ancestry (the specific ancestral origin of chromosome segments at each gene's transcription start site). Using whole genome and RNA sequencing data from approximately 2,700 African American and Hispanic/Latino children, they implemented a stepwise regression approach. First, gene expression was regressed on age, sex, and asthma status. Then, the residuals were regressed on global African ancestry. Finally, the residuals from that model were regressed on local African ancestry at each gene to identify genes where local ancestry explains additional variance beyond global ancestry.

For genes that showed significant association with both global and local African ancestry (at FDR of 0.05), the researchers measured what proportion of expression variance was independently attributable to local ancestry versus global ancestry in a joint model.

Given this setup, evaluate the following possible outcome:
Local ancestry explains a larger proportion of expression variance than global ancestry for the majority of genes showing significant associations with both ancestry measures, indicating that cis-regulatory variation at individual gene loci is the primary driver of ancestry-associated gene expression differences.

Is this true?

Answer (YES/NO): YES